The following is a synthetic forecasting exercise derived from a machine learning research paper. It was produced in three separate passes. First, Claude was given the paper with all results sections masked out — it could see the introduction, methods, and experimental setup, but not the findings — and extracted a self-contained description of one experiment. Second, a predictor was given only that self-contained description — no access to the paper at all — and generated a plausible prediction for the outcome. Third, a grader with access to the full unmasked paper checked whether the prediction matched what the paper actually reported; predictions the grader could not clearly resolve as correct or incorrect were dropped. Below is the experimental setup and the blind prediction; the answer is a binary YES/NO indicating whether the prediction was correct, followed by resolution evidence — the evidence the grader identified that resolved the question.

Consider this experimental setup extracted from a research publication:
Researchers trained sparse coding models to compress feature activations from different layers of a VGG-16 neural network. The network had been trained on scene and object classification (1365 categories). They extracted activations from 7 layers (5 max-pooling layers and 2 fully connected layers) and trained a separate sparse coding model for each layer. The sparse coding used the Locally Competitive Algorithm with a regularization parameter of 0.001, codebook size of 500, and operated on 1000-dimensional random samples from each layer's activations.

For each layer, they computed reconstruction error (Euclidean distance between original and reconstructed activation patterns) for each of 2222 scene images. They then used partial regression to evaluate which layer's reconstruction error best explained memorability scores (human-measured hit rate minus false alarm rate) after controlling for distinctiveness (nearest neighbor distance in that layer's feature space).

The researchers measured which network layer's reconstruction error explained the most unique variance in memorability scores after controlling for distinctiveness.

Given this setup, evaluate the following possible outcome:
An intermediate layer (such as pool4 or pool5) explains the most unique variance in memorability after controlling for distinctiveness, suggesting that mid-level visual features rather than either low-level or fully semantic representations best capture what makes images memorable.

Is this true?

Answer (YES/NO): NO